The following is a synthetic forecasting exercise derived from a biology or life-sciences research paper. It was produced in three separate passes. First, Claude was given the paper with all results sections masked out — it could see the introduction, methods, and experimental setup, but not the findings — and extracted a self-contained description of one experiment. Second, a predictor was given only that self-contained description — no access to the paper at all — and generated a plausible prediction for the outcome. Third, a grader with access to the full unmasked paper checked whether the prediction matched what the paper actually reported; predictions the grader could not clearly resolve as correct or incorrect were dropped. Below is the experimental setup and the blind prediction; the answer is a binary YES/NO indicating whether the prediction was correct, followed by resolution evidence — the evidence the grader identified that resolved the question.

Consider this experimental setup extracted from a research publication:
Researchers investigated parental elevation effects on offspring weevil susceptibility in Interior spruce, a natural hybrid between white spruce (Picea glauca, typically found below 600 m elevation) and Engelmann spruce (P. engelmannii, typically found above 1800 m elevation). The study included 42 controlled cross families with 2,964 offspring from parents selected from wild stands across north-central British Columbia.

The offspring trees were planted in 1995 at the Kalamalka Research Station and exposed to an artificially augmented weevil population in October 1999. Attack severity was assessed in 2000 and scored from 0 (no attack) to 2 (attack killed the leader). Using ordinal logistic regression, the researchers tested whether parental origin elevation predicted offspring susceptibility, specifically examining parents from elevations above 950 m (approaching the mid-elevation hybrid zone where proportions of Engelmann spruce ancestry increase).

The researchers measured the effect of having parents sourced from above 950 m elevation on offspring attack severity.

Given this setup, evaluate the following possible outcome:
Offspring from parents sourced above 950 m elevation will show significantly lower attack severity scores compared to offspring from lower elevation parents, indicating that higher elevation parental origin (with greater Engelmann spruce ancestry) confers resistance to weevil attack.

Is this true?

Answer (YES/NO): NO